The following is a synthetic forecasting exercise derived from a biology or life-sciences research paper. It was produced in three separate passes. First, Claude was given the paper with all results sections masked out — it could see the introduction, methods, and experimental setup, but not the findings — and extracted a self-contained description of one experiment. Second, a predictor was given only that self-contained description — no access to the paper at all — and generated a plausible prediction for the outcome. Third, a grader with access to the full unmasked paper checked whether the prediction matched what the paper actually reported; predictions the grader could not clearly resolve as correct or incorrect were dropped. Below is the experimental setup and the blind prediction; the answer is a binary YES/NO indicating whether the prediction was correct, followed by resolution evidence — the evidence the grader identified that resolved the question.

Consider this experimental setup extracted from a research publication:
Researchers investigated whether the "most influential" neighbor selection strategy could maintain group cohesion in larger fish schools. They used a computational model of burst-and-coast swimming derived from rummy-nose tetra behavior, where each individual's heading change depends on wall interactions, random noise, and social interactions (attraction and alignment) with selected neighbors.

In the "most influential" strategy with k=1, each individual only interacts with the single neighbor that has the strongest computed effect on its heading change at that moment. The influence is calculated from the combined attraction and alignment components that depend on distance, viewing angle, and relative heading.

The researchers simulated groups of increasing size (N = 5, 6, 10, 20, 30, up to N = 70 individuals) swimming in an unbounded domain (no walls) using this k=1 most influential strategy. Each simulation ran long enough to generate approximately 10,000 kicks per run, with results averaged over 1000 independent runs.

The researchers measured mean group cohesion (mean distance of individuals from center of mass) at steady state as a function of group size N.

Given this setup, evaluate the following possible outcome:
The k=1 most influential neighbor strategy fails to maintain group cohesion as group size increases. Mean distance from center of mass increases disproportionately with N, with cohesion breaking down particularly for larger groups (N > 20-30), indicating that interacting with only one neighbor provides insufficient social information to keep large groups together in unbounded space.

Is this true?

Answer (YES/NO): NO